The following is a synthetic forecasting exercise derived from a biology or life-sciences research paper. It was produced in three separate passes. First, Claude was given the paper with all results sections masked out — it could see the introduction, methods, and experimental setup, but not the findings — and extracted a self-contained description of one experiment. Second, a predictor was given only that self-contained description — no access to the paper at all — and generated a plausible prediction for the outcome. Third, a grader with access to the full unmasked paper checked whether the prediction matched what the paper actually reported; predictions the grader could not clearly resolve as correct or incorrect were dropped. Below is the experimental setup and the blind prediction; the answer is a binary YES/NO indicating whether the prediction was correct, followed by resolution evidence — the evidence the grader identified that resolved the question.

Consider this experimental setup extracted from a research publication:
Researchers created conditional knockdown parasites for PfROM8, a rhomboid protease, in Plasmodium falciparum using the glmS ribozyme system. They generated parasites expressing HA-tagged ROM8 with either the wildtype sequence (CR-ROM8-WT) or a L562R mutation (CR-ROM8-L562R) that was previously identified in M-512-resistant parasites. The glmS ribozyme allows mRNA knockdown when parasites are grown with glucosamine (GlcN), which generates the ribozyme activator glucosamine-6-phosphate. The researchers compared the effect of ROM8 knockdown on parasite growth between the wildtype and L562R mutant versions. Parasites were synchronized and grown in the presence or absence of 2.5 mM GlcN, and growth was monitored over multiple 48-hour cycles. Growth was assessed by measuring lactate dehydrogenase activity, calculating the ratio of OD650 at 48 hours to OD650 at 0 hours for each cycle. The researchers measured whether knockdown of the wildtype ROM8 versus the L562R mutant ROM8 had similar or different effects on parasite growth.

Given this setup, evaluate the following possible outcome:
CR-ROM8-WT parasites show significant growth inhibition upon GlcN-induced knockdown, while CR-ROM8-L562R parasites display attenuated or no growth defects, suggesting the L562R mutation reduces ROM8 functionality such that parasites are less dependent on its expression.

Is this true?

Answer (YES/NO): NO